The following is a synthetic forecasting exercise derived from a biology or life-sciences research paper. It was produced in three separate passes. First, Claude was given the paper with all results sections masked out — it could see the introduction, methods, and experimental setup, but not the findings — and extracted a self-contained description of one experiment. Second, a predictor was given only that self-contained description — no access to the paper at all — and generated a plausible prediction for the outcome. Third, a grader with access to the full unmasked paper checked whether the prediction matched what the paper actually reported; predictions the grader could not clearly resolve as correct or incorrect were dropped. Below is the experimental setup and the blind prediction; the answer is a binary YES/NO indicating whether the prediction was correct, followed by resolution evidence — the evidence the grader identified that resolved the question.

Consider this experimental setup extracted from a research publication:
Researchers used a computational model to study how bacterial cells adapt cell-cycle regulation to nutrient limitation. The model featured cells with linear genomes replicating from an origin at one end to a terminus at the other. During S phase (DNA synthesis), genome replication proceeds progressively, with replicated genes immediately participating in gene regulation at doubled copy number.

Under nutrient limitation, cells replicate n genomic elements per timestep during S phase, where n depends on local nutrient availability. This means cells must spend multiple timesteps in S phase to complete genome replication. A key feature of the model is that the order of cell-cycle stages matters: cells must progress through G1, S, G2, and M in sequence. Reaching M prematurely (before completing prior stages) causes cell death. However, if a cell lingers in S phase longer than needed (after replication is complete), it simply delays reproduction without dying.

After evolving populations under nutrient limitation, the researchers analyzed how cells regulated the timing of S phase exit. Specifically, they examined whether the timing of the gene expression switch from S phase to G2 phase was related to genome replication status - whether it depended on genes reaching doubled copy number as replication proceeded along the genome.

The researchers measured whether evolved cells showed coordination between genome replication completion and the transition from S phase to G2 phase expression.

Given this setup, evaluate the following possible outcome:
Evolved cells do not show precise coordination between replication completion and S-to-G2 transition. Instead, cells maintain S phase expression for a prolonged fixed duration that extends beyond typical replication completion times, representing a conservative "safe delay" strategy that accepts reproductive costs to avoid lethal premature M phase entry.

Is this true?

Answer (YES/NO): NO